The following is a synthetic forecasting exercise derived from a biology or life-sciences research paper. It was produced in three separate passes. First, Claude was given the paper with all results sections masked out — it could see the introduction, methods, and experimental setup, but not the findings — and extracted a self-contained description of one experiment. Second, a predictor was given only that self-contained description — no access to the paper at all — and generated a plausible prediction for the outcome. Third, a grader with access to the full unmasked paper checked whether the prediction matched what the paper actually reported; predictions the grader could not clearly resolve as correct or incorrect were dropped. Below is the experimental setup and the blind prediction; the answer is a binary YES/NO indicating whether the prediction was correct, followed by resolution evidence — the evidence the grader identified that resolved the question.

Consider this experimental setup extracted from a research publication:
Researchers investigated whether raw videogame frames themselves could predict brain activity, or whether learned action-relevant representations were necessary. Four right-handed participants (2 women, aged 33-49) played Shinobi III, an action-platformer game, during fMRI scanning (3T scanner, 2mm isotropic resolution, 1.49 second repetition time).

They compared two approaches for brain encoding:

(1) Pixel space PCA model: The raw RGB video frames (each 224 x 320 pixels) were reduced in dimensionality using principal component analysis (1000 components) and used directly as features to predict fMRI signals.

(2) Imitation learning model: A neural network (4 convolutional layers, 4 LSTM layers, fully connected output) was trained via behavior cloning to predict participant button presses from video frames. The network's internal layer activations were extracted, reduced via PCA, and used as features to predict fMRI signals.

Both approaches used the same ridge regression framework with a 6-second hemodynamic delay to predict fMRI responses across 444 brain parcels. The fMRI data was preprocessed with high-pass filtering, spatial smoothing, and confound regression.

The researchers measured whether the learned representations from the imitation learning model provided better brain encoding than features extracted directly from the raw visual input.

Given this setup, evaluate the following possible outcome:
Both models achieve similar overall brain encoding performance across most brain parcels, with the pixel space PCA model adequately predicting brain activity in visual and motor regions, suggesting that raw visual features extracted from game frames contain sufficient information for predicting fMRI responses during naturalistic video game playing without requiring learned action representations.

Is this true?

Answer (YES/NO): NO